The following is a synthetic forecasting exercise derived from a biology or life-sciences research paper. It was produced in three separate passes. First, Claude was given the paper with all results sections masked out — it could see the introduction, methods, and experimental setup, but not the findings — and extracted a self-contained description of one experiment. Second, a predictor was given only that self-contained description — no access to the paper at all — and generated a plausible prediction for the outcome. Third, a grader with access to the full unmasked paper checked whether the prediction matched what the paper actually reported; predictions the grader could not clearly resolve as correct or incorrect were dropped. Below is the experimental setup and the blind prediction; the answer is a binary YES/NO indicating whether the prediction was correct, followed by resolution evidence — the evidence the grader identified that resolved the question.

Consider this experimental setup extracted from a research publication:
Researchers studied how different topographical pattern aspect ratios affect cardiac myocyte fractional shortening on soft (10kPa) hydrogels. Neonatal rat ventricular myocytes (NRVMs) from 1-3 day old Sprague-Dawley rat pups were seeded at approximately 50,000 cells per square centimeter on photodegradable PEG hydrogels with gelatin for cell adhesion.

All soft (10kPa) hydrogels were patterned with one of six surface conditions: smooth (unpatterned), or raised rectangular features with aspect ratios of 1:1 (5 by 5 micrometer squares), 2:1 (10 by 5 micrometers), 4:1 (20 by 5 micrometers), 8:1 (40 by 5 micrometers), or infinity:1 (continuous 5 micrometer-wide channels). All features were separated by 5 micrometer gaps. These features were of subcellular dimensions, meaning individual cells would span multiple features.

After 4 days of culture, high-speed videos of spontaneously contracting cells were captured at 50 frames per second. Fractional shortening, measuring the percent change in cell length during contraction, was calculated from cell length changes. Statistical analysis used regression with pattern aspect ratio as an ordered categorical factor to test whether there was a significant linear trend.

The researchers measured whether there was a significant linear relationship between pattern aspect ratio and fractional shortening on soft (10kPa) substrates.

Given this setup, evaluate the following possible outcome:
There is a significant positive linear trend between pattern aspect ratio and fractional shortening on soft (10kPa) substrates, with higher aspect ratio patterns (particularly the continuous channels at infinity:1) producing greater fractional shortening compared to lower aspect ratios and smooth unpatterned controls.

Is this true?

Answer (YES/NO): YES